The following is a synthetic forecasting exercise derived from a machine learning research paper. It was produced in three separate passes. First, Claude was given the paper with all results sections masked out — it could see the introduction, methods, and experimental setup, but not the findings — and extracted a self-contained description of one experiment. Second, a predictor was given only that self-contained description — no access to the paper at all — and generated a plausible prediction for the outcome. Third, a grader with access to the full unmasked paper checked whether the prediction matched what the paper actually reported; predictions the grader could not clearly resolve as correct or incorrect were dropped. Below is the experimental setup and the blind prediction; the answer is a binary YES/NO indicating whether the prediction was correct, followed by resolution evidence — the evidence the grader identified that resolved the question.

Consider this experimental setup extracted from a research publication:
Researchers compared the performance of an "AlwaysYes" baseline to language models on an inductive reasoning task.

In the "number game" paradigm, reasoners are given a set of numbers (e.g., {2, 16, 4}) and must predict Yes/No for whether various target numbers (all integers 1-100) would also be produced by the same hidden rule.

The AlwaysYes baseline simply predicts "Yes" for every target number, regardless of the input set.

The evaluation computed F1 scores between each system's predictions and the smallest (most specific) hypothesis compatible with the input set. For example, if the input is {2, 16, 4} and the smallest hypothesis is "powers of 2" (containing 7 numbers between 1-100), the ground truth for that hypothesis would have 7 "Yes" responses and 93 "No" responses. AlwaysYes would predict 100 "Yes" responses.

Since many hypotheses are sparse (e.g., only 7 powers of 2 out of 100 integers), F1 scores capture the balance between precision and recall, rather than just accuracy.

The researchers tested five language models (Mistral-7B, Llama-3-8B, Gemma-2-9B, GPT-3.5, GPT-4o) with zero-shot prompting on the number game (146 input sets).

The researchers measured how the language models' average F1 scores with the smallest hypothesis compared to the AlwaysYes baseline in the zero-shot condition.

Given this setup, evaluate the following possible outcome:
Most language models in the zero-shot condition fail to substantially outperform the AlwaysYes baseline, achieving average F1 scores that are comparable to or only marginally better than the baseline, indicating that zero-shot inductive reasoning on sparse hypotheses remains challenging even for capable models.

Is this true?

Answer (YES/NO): YES